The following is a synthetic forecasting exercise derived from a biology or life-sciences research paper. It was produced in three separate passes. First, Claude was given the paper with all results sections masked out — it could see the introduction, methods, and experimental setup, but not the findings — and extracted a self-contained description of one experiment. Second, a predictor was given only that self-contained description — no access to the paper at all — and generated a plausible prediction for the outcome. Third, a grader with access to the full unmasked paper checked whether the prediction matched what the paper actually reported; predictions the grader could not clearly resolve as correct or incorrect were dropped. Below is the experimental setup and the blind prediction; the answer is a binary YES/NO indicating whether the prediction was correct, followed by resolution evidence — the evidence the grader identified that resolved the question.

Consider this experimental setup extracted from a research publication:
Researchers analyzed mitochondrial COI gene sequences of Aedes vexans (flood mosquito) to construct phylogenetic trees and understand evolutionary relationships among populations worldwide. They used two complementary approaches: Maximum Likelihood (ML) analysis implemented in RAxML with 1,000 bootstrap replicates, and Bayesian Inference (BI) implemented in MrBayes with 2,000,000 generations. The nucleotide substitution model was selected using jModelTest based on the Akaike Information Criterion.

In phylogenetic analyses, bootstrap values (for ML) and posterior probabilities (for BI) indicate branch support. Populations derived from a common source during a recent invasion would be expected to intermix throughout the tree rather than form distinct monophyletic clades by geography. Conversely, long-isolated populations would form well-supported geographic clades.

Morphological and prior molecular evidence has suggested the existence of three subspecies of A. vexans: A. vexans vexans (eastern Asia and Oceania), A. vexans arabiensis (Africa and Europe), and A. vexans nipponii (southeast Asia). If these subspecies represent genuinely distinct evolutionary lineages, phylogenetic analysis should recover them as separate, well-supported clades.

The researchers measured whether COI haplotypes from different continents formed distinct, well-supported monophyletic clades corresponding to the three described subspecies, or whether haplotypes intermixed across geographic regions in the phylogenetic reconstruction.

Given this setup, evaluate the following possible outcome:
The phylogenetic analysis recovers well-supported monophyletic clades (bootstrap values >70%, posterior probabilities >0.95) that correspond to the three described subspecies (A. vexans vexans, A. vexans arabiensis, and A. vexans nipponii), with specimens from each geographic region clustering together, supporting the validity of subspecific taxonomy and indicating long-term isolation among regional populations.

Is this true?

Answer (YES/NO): NO